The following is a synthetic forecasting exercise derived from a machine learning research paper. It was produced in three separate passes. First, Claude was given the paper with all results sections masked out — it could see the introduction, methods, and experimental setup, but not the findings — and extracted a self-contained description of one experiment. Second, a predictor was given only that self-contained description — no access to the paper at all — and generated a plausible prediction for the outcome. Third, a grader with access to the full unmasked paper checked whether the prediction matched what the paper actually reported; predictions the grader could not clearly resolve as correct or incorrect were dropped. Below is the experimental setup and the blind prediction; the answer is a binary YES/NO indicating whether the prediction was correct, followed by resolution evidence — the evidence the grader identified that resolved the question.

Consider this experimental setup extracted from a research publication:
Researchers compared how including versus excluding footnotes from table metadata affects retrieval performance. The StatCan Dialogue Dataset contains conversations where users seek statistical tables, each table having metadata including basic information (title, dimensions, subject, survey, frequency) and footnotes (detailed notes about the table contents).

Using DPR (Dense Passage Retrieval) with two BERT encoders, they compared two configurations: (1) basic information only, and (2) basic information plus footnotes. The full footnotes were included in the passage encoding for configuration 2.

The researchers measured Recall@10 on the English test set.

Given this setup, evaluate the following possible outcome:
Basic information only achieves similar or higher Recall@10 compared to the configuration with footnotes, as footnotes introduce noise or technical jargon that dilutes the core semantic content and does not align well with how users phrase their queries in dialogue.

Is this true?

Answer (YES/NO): YES